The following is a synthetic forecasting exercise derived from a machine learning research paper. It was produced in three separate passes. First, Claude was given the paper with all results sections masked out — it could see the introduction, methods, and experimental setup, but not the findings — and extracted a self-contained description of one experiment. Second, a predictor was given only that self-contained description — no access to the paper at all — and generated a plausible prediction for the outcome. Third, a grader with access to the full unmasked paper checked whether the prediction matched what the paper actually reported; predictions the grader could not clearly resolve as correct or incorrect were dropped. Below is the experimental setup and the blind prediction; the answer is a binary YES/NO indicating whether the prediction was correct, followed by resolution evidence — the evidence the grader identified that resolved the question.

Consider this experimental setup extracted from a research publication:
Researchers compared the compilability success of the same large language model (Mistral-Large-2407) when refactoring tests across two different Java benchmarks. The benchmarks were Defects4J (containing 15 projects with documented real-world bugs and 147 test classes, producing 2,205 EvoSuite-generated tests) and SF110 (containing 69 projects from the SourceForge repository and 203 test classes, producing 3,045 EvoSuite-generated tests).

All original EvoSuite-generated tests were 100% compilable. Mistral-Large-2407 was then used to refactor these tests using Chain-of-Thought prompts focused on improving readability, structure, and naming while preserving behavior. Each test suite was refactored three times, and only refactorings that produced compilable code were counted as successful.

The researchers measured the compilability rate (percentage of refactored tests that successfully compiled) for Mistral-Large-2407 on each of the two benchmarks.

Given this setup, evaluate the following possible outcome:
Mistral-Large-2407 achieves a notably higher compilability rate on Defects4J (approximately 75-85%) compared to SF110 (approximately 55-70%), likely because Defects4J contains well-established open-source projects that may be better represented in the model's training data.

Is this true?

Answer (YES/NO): NO